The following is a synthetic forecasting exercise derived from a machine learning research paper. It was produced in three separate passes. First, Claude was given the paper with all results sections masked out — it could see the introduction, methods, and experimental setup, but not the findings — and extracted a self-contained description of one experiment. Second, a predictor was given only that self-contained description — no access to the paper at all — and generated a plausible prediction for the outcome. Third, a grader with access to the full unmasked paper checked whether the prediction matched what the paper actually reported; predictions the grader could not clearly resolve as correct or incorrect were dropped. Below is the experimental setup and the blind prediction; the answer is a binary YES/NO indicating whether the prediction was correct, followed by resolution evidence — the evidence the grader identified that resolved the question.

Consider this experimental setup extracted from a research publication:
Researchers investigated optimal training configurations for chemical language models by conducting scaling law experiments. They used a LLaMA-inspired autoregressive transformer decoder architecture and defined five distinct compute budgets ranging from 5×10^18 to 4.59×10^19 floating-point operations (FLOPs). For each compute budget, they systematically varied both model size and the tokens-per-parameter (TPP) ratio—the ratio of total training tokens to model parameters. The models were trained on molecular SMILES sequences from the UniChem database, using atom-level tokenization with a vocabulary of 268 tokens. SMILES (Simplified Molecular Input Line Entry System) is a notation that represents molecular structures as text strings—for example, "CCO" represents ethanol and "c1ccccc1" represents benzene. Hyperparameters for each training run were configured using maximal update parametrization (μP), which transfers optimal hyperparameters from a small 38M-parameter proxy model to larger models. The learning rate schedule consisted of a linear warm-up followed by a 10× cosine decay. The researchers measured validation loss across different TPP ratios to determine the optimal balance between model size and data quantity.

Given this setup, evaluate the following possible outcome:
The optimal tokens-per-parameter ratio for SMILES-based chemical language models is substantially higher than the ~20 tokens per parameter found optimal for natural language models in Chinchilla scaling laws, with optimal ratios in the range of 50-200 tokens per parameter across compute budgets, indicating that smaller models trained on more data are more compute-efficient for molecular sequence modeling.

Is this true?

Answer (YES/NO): YES